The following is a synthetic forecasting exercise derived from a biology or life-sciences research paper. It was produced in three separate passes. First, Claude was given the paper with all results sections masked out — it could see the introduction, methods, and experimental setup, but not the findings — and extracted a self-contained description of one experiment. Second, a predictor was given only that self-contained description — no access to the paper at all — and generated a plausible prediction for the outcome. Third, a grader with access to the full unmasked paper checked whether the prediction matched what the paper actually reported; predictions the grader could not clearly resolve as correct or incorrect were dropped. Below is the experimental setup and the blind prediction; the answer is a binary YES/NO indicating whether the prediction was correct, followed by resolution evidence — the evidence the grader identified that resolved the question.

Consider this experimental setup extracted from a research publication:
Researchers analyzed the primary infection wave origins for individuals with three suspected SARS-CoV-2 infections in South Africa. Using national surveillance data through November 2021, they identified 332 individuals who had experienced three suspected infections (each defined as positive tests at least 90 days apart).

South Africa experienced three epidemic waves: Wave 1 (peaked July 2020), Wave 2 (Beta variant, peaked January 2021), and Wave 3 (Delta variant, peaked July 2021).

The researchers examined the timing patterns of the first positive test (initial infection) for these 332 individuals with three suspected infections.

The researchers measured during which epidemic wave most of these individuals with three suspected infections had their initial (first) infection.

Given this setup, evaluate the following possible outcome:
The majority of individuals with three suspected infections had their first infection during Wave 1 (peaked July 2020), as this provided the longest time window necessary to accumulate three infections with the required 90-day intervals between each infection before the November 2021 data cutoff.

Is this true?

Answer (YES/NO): YES